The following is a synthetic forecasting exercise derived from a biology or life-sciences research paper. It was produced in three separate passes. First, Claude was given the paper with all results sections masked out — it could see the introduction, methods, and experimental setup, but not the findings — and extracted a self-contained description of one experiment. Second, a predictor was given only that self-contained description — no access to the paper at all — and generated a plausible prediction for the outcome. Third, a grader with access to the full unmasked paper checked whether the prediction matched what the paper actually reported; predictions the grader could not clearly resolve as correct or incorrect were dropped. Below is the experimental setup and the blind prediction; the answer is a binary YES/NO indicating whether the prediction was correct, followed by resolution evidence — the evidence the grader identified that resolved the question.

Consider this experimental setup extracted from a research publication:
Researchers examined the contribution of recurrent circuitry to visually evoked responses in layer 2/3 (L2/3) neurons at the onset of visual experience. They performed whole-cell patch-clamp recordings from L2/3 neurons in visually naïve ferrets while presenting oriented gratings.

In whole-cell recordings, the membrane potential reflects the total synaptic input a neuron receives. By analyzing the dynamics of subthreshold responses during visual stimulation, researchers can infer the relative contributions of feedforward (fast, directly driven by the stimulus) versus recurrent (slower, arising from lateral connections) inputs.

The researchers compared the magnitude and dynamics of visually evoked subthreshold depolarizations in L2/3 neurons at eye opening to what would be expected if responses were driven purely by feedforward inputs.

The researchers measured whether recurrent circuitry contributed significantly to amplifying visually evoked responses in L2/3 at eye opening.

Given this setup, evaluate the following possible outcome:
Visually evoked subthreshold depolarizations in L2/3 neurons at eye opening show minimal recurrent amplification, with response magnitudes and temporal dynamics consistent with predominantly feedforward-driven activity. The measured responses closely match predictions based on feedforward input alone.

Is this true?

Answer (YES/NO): NO